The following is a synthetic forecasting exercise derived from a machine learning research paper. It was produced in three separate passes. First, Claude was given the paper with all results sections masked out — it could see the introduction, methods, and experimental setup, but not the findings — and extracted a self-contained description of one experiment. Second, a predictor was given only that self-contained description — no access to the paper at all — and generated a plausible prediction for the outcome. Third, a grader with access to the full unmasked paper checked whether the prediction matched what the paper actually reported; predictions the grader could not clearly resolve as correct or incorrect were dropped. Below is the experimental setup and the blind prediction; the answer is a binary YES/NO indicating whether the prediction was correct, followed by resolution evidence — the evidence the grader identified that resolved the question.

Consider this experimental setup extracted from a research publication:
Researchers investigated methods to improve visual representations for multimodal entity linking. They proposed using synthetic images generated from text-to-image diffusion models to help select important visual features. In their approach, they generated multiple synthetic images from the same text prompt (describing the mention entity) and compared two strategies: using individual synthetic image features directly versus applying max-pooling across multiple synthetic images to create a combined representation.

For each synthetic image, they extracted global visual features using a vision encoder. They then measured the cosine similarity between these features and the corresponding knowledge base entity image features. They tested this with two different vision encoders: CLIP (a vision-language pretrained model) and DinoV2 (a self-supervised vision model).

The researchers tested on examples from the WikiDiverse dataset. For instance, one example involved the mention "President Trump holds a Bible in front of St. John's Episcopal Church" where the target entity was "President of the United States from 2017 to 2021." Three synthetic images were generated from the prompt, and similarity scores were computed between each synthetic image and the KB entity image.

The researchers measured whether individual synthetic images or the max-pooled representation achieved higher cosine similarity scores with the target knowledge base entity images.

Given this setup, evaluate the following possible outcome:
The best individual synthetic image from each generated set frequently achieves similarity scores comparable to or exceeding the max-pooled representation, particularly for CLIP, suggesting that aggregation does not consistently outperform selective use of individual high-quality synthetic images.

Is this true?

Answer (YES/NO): NO